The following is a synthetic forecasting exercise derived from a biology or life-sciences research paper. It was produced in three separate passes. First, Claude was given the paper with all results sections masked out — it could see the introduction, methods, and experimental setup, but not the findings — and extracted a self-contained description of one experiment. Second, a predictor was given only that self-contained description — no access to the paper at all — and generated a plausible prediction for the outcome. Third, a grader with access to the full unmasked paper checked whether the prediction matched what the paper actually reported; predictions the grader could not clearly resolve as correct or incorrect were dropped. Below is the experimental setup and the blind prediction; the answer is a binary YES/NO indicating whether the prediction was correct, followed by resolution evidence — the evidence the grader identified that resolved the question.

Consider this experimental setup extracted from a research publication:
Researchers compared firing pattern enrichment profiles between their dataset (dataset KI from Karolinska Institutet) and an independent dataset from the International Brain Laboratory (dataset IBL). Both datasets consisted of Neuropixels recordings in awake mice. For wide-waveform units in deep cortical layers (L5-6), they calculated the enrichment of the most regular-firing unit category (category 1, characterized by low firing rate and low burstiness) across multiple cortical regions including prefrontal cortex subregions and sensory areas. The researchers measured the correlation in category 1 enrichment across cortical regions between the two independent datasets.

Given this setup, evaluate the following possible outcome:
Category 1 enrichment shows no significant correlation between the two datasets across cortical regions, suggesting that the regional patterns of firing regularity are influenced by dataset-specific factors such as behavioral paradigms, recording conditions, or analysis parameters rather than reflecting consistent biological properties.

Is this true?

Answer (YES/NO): NO